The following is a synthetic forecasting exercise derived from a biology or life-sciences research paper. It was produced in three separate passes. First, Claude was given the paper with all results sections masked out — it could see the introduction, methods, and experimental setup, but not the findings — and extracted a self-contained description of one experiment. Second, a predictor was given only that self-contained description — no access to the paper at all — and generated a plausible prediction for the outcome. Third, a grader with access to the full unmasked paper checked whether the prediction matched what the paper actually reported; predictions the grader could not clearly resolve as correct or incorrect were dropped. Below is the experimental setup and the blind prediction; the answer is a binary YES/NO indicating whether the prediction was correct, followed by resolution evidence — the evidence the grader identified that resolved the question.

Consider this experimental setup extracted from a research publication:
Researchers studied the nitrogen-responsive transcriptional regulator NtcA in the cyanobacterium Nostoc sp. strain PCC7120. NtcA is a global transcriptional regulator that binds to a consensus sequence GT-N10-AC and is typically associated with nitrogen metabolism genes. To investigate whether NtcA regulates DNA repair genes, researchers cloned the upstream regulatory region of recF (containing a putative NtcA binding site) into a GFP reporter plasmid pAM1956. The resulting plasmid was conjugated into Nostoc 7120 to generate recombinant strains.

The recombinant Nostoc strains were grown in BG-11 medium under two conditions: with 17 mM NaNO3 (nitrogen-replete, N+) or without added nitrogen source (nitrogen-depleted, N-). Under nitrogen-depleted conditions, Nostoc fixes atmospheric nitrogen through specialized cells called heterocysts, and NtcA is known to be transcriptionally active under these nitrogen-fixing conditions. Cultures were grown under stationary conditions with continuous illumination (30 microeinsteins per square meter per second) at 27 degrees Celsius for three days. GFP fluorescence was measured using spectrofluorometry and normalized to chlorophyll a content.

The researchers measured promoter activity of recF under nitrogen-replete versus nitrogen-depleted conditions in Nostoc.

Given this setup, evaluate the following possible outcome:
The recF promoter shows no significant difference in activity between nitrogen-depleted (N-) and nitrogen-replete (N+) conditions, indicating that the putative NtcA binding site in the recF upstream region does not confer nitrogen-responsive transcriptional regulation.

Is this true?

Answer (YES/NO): NO